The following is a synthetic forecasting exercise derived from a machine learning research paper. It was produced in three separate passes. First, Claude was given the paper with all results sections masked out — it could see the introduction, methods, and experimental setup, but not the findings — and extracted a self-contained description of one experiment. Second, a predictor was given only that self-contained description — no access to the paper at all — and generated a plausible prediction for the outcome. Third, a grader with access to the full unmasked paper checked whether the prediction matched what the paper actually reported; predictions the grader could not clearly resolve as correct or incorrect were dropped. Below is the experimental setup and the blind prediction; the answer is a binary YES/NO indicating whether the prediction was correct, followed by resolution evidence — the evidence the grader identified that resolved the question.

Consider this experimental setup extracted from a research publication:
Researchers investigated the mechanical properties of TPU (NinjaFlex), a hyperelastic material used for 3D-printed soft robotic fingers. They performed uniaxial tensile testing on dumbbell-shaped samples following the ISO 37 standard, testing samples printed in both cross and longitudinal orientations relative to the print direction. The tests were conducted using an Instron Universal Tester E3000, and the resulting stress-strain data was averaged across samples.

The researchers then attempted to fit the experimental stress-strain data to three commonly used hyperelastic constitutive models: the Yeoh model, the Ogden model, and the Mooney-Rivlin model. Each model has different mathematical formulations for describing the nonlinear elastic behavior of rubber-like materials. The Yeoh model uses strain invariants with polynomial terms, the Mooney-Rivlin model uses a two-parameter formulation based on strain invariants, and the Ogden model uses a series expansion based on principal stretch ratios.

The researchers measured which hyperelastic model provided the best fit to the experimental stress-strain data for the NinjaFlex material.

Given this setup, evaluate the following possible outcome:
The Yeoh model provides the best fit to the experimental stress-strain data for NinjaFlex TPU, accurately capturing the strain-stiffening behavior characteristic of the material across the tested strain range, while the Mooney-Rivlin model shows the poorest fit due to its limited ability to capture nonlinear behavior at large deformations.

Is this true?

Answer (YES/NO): NO